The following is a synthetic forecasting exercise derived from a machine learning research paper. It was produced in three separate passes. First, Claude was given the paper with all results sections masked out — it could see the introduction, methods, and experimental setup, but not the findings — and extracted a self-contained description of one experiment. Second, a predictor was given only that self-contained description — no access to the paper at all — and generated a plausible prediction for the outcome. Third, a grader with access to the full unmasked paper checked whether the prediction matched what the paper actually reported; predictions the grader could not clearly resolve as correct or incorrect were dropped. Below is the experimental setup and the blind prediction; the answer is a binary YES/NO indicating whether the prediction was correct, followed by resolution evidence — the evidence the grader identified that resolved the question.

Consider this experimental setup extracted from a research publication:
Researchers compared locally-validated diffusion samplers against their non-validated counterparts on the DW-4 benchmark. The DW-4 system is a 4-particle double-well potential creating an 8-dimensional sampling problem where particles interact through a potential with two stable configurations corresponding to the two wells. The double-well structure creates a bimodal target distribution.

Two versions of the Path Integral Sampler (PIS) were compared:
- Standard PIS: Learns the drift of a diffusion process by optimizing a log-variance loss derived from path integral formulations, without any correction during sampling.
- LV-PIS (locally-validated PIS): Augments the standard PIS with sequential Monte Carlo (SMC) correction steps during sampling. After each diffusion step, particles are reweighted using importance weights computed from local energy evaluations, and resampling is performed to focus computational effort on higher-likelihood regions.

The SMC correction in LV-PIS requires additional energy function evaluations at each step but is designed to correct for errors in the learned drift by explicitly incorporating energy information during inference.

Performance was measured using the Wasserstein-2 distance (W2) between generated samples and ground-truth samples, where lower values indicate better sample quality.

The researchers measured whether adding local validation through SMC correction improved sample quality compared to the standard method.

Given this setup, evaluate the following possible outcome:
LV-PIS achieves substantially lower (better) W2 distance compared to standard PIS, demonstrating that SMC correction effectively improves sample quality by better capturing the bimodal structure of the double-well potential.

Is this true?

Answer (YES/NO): NO